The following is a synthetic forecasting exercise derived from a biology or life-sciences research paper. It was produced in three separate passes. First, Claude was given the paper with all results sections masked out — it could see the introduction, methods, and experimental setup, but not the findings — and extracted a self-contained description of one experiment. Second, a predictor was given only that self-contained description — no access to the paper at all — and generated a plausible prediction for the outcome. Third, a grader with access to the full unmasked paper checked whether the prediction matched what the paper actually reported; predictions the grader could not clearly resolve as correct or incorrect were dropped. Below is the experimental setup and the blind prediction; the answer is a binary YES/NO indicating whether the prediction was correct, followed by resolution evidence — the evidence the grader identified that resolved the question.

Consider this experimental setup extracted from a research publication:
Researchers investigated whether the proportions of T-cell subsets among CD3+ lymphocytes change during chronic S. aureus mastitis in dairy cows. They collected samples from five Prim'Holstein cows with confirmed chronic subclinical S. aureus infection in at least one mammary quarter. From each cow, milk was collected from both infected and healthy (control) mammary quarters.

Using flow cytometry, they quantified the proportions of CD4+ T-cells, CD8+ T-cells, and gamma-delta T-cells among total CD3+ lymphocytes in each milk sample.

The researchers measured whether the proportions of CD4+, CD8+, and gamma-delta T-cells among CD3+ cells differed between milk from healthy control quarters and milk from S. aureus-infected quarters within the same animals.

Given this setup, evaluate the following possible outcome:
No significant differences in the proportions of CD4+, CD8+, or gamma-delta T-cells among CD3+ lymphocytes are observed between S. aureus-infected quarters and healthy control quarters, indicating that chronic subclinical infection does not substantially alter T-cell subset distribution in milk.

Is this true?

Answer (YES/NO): NO